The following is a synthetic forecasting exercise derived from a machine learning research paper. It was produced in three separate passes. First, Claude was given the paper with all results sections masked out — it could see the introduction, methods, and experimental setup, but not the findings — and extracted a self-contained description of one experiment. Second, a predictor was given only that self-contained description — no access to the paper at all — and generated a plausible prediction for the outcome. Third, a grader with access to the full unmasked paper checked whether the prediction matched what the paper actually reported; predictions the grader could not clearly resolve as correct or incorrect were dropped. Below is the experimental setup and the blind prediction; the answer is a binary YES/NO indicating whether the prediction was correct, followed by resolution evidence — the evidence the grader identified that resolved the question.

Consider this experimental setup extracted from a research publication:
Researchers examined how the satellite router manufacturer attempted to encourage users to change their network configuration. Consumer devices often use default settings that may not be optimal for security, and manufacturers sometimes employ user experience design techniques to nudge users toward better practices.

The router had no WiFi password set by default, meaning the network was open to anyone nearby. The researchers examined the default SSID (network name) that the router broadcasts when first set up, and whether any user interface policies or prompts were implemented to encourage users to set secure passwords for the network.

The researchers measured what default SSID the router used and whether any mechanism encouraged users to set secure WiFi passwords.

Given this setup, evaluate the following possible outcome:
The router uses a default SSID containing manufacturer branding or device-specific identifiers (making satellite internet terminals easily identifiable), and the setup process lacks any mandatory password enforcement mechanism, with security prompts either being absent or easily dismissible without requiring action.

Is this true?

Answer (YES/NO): NO